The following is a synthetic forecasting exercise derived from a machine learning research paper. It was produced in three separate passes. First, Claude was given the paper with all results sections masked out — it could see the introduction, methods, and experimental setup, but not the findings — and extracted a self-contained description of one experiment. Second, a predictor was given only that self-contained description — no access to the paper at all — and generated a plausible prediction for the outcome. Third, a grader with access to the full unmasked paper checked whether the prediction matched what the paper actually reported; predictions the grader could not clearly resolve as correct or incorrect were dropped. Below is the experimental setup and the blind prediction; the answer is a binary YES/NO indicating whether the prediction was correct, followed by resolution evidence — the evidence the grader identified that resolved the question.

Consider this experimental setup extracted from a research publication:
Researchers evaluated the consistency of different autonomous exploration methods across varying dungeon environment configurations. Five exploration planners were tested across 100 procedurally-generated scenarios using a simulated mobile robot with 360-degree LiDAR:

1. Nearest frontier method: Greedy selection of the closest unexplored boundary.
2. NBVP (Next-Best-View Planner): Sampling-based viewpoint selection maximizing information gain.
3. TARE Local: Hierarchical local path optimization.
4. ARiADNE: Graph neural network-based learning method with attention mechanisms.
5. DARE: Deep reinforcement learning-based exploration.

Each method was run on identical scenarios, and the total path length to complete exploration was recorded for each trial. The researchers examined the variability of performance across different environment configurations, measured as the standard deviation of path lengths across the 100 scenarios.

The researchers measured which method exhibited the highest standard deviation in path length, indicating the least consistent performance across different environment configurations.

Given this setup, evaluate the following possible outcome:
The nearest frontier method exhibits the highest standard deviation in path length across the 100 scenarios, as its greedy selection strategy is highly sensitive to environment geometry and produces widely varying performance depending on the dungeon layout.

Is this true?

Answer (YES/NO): NO